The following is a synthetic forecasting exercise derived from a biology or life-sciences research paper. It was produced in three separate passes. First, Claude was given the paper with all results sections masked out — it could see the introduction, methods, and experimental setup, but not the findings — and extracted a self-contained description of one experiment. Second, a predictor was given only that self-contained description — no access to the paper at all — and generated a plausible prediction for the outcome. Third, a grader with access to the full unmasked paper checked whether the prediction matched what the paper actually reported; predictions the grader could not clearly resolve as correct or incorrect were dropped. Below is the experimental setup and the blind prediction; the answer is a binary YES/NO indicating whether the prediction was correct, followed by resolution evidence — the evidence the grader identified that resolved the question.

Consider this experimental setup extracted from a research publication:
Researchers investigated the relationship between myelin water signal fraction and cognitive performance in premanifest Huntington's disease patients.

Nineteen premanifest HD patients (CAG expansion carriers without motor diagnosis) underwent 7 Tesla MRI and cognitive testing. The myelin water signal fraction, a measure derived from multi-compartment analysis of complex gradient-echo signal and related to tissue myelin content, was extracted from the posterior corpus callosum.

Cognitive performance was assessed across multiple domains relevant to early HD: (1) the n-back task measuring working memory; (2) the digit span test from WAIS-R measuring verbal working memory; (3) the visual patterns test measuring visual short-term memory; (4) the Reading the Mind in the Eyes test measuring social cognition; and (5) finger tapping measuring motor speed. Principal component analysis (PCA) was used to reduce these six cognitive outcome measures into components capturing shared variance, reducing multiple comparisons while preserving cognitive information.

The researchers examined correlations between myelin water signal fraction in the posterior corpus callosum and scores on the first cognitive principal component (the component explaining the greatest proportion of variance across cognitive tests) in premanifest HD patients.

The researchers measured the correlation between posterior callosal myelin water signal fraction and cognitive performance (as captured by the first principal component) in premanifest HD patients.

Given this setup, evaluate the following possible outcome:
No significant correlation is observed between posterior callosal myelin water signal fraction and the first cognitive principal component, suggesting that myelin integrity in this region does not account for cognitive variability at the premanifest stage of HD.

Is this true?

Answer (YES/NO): NO